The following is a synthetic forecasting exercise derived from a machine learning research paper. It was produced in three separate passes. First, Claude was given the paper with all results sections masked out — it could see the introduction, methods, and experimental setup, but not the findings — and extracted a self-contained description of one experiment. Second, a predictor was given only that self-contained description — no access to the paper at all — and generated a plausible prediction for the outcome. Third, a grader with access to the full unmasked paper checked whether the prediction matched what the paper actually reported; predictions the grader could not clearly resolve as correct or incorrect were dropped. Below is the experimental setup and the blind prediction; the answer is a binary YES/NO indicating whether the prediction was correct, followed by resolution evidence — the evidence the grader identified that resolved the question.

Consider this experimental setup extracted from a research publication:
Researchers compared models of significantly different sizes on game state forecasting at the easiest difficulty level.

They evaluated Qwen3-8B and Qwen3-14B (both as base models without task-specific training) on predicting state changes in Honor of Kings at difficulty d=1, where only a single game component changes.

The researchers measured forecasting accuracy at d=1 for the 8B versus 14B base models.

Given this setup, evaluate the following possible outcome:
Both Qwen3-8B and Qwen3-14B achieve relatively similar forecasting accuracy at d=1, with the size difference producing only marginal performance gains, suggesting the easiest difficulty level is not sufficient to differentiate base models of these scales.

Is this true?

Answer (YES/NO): YES